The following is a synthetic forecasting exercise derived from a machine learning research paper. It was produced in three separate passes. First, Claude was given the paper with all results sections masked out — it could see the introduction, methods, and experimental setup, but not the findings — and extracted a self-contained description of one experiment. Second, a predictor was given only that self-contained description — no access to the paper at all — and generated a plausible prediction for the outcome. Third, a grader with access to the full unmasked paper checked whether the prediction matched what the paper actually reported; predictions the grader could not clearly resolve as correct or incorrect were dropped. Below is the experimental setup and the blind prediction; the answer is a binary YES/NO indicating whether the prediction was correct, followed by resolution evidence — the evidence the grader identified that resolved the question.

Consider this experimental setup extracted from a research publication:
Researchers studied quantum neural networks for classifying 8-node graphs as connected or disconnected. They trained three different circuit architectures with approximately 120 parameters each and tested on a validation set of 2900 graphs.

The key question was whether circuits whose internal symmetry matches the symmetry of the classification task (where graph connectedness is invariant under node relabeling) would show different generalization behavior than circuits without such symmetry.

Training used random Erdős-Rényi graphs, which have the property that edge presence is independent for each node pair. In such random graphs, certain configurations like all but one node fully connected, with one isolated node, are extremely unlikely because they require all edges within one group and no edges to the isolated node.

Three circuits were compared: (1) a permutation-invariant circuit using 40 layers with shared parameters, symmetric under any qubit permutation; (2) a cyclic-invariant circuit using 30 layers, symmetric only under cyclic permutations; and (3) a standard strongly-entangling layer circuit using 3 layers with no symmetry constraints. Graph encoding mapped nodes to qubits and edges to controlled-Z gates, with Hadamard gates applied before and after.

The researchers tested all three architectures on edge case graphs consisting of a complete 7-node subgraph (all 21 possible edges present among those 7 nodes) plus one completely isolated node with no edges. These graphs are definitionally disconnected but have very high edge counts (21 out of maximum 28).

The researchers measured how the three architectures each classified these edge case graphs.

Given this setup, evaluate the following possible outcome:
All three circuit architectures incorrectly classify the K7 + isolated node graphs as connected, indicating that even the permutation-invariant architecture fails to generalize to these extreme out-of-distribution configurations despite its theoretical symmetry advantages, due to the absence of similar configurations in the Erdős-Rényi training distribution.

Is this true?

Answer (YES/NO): NO